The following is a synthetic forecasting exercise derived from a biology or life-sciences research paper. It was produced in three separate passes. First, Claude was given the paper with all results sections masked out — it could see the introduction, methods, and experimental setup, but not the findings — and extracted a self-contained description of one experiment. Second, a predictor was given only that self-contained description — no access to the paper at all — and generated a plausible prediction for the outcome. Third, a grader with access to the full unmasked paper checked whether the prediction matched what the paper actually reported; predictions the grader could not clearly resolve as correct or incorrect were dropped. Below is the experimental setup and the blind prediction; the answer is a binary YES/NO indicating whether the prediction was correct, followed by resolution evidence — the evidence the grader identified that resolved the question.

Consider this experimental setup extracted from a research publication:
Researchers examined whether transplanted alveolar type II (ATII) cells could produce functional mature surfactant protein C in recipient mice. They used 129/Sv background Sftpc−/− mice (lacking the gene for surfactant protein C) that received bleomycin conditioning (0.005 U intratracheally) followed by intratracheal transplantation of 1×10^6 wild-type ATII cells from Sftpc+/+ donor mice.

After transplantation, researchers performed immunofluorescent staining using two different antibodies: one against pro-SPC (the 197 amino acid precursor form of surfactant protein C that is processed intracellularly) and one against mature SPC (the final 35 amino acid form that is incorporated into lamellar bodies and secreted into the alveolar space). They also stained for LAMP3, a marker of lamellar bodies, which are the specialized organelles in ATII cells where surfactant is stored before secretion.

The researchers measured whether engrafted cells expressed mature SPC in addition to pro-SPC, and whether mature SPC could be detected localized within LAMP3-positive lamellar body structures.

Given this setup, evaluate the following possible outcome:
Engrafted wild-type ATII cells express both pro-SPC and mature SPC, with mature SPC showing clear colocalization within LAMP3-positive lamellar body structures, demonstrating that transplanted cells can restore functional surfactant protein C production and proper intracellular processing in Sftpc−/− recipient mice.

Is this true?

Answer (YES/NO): YES